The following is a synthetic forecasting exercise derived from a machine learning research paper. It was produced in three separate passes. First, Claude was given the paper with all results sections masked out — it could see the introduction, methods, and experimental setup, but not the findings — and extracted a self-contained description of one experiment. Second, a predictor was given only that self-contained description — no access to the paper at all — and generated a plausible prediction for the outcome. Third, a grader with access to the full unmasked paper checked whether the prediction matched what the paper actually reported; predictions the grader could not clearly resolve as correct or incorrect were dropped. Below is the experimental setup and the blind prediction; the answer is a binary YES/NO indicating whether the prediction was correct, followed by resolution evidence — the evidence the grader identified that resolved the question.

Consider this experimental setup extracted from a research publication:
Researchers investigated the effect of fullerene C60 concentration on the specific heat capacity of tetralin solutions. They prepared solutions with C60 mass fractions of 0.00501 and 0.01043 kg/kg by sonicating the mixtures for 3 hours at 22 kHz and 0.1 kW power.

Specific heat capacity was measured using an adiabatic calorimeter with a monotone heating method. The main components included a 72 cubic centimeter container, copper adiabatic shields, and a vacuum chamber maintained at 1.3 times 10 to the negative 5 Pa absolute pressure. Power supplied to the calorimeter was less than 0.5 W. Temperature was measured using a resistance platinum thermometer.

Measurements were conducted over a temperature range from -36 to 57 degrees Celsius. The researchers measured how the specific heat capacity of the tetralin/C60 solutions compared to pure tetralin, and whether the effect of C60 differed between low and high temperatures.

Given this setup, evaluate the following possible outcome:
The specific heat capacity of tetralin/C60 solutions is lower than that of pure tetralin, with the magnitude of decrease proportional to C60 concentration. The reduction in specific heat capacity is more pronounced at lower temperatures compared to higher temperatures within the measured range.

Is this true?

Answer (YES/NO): YES